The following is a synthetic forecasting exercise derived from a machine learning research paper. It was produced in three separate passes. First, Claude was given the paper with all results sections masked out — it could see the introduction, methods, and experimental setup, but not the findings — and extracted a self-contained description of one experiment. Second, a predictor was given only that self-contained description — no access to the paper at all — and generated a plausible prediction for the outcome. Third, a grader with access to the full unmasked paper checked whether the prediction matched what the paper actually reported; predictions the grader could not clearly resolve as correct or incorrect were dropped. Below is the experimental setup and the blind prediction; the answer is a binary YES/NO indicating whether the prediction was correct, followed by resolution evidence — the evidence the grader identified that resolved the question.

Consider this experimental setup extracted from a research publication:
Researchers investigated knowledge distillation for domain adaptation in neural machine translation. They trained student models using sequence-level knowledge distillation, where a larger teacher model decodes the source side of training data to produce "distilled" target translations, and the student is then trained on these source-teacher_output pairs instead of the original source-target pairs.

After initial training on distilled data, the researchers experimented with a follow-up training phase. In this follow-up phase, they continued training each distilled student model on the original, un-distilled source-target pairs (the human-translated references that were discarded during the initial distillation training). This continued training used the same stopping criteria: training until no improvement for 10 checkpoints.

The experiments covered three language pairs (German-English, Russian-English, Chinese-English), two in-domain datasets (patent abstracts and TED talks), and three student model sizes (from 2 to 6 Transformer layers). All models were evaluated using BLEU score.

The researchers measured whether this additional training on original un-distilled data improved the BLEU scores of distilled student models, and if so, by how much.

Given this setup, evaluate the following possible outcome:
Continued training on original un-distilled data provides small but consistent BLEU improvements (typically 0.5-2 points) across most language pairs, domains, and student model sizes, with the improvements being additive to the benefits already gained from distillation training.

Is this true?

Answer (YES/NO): NO